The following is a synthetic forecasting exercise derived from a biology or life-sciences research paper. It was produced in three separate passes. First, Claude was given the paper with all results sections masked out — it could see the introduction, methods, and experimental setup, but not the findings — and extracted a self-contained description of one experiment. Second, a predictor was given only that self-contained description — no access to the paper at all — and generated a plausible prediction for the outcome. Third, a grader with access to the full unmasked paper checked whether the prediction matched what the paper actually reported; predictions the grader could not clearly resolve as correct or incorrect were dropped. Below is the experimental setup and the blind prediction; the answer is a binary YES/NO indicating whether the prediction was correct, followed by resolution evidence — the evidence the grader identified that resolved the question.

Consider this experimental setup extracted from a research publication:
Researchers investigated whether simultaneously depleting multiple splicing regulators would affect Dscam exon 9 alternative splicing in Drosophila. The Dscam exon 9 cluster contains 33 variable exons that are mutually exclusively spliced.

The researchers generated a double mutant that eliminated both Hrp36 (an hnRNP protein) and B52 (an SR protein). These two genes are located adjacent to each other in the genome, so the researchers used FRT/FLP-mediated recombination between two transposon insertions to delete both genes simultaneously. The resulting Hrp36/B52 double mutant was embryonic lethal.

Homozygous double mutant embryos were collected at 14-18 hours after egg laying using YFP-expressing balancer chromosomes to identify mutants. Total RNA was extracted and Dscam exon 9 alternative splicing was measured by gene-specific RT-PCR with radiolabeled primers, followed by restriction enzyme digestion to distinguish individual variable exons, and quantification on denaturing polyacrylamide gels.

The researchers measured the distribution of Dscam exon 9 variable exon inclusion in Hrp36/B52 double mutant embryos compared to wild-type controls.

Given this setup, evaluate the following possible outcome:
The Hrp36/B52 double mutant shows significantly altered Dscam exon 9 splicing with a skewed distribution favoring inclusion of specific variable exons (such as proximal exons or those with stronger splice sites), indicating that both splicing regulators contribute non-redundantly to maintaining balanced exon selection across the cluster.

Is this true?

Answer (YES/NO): NO